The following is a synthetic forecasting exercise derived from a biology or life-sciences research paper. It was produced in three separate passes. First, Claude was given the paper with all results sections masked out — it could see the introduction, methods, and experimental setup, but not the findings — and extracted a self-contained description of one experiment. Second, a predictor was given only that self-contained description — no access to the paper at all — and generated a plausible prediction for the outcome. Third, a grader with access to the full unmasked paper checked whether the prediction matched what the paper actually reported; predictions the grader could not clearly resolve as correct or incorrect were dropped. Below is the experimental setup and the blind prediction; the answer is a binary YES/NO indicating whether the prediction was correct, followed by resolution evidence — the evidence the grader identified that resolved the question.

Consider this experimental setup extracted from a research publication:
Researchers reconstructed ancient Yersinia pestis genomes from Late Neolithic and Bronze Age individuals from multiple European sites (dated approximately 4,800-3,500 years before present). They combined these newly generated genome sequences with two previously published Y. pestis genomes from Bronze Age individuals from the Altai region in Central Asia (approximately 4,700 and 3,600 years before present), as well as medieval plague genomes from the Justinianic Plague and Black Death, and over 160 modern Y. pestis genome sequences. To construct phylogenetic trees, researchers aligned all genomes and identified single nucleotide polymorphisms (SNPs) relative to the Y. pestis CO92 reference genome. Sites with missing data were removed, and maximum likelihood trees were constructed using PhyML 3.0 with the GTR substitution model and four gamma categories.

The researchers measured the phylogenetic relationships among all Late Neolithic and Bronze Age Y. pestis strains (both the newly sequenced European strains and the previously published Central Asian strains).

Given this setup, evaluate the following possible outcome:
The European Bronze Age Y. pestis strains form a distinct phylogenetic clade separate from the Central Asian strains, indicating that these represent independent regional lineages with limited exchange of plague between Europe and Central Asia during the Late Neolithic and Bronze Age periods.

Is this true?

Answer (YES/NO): NO